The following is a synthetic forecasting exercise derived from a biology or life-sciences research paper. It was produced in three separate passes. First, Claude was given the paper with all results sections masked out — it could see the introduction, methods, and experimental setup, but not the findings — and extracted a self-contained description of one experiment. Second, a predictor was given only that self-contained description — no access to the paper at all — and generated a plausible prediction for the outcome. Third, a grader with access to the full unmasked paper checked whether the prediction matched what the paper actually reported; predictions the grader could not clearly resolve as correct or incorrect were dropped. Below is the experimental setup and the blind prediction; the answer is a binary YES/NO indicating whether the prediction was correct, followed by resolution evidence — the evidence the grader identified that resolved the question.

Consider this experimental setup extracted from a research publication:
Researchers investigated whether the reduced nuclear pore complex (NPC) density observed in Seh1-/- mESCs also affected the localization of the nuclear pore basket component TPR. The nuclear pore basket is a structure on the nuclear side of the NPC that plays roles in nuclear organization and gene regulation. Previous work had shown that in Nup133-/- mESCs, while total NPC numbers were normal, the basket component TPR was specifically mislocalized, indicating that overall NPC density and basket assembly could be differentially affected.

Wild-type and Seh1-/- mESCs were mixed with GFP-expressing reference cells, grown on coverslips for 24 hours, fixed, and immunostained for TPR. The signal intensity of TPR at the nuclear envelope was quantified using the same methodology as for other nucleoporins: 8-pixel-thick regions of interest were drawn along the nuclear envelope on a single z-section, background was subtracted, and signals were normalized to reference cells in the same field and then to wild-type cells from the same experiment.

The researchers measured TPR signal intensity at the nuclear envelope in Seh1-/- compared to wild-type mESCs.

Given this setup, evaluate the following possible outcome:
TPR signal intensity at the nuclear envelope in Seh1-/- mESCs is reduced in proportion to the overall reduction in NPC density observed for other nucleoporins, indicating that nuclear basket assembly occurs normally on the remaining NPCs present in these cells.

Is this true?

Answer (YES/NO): YES